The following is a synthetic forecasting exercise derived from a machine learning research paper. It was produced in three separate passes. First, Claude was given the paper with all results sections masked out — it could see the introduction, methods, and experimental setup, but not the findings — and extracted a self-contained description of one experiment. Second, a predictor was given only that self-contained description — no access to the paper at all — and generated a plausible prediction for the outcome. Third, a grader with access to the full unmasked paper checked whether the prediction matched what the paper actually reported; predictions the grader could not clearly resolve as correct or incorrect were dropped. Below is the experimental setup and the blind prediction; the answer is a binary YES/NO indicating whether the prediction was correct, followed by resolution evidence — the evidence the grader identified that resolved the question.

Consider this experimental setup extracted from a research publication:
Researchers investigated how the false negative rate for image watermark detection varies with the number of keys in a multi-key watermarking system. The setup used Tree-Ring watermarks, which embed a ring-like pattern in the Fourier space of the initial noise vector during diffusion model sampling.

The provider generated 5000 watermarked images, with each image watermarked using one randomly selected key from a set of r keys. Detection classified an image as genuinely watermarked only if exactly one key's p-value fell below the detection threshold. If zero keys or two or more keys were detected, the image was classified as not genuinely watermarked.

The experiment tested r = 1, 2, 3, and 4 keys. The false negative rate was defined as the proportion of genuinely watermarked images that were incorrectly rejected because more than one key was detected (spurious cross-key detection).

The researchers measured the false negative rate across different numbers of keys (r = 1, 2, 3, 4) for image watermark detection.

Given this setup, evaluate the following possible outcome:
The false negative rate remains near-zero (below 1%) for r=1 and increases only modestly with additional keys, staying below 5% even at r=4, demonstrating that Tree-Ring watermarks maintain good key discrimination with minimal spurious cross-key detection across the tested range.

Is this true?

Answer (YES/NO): NO